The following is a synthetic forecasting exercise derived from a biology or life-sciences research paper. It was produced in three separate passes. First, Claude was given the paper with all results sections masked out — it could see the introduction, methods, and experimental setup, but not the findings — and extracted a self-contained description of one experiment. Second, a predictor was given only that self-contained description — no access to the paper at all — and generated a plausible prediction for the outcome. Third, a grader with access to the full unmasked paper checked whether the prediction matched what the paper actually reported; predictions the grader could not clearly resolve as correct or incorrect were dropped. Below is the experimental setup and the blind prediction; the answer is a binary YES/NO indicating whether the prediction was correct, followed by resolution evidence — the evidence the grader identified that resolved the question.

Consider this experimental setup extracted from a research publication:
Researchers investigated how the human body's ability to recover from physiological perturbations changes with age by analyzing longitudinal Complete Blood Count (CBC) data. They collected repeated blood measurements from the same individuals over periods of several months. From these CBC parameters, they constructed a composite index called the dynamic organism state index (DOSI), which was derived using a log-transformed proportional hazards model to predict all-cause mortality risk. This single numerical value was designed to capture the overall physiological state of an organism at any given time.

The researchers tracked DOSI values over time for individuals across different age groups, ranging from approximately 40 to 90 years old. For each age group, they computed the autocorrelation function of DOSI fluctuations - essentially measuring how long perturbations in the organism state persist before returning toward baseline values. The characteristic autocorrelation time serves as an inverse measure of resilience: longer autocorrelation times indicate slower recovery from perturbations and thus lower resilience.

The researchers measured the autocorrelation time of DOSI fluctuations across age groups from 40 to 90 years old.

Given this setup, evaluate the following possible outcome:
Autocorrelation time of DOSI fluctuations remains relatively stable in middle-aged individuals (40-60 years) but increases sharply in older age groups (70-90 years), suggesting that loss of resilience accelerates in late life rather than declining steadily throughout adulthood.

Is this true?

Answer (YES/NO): NO